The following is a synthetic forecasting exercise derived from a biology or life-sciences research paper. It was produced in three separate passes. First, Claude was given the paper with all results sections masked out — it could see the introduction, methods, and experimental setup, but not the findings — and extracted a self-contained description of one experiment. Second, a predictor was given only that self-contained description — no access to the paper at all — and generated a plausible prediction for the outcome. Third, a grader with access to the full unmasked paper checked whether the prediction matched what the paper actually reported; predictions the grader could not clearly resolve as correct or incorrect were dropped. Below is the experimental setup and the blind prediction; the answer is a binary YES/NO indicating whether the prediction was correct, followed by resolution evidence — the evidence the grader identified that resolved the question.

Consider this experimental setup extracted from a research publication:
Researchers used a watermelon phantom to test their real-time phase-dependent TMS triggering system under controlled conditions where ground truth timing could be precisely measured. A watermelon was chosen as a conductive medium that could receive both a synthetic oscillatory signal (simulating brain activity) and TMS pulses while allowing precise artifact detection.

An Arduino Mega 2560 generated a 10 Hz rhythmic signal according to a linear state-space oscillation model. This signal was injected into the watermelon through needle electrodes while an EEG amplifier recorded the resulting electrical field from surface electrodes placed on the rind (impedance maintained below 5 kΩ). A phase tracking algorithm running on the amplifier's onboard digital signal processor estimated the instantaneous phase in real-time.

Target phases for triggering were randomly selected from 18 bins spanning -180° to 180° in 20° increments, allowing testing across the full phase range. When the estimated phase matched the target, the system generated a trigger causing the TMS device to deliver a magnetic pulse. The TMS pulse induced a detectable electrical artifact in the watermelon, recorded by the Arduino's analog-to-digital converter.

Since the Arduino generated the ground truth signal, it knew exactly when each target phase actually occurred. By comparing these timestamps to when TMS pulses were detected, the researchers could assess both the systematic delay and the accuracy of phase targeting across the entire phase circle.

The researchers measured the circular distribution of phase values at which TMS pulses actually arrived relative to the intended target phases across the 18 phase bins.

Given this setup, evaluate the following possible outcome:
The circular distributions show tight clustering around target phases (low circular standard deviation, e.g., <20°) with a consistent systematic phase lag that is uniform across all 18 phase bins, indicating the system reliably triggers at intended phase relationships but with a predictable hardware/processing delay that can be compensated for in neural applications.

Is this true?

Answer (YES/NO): NO